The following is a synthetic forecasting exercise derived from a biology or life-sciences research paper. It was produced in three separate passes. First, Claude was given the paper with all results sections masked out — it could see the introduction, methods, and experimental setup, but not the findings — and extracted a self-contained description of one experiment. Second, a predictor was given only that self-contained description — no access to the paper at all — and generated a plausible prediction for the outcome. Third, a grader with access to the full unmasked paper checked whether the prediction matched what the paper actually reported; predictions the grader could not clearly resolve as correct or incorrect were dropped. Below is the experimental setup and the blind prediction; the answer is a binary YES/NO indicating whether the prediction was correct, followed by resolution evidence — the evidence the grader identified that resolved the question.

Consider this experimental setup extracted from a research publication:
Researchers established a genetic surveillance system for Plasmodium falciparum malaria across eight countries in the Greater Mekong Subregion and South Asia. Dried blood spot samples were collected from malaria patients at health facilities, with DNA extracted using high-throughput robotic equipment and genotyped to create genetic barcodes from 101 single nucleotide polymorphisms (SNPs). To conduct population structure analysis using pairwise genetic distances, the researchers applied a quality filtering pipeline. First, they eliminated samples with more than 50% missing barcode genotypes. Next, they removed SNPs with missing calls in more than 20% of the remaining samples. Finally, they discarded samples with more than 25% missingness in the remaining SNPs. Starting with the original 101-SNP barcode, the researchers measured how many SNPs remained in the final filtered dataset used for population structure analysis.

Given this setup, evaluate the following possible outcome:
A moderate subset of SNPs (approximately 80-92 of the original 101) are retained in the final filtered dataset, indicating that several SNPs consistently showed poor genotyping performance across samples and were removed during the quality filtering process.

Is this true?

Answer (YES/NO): YES